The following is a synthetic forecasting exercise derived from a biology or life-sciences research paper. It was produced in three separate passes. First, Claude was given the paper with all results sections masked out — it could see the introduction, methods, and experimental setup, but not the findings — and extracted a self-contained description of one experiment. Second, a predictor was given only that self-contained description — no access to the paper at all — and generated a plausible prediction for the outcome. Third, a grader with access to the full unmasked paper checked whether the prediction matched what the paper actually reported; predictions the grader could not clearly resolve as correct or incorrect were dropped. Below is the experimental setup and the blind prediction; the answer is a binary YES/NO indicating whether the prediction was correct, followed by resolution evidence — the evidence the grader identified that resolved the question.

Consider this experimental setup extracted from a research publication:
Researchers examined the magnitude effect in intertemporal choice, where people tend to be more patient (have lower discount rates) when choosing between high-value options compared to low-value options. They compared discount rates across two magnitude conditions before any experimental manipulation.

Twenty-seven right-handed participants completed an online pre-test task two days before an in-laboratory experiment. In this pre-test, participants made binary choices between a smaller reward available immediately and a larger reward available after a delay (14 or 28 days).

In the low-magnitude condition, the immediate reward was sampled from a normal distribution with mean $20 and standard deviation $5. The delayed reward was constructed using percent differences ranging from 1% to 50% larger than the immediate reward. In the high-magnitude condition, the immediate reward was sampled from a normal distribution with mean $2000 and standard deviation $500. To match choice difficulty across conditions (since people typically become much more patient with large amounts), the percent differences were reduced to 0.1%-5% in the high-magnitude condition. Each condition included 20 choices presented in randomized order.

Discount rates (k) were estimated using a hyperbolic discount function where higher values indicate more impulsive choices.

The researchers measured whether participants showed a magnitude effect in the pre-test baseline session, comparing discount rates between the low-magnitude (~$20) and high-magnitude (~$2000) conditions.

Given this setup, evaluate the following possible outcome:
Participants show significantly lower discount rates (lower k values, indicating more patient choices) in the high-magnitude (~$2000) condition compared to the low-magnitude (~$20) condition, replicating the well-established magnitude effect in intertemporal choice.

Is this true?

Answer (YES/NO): YES